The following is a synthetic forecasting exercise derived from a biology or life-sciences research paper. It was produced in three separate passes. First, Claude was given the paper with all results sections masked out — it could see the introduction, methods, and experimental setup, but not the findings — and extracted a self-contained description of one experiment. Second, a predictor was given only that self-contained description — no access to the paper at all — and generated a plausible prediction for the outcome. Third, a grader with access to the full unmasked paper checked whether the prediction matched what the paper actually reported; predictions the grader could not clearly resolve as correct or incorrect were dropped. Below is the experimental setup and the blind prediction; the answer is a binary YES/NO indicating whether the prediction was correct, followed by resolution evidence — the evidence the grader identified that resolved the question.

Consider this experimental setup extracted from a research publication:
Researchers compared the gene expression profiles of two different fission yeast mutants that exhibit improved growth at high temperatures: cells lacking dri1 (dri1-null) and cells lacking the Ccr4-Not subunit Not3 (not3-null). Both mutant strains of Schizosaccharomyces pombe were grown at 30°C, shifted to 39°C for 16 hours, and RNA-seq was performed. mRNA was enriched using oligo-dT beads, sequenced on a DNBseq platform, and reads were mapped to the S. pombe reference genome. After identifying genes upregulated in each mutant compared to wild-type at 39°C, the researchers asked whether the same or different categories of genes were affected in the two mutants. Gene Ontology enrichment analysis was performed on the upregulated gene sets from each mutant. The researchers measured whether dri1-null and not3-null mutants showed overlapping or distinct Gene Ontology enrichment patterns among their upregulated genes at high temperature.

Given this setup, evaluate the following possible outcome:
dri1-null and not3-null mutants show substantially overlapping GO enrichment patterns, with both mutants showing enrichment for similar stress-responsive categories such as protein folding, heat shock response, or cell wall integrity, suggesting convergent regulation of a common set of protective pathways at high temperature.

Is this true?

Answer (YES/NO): NO